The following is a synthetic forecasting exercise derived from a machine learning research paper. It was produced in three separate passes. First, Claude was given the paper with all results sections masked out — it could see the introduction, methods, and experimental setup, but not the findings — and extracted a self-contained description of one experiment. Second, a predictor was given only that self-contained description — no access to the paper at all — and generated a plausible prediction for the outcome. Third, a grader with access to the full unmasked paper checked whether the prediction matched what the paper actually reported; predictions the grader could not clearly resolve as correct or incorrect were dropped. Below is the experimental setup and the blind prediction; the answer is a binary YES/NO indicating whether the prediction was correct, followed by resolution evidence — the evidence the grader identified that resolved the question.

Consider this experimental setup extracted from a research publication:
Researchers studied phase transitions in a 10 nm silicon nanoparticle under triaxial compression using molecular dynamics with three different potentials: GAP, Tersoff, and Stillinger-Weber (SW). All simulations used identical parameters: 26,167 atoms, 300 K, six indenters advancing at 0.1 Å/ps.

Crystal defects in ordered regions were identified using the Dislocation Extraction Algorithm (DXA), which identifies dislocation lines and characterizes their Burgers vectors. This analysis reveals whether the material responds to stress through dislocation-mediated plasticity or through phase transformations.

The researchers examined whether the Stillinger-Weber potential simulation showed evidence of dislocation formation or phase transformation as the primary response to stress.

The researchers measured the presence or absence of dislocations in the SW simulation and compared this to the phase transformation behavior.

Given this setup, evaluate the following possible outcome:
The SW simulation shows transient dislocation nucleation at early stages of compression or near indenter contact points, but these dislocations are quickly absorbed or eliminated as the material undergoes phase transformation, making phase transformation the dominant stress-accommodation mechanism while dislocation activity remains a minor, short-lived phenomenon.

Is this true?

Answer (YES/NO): NO